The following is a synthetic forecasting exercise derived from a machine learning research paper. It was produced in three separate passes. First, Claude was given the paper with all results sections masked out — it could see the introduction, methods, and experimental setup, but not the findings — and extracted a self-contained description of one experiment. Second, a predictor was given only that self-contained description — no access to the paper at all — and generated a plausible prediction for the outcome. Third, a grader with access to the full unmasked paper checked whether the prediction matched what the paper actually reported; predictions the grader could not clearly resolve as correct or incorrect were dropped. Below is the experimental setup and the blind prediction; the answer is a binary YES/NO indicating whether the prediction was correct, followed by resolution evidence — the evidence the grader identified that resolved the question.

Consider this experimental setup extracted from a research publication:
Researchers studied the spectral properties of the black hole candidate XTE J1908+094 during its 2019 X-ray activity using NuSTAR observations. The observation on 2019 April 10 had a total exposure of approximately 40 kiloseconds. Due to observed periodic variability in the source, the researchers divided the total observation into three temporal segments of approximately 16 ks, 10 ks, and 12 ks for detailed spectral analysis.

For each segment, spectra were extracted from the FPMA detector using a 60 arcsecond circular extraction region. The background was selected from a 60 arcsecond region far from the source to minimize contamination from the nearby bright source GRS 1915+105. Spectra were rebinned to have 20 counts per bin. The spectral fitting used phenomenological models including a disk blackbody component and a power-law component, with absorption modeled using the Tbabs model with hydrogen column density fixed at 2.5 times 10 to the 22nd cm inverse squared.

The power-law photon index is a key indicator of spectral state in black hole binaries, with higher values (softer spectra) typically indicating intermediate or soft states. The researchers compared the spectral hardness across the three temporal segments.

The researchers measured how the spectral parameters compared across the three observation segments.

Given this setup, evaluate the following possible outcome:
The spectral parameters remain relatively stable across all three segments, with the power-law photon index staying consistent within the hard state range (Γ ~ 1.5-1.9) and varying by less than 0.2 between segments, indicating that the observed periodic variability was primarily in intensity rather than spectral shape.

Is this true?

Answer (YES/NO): NO